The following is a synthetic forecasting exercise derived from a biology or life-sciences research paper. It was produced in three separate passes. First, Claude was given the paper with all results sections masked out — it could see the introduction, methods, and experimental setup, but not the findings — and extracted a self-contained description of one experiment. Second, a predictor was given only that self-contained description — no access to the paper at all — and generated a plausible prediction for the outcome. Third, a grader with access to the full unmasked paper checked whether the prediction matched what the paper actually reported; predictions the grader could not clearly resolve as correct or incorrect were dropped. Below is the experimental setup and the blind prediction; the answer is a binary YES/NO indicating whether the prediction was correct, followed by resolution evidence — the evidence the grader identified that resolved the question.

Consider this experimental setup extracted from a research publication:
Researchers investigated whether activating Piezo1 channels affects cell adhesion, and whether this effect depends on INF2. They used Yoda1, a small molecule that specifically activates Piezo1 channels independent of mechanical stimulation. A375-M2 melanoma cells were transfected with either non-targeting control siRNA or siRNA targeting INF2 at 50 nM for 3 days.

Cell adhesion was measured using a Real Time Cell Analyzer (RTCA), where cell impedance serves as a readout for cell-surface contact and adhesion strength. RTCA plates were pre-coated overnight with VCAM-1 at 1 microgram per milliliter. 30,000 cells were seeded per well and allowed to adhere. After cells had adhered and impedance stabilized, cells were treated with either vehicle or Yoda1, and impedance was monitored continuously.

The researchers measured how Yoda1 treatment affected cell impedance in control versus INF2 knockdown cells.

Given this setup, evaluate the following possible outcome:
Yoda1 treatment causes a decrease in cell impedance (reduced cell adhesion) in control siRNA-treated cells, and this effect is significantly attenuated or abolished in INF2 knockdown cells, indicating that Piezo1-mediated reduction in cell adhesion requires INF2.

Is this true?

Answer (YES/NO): YES